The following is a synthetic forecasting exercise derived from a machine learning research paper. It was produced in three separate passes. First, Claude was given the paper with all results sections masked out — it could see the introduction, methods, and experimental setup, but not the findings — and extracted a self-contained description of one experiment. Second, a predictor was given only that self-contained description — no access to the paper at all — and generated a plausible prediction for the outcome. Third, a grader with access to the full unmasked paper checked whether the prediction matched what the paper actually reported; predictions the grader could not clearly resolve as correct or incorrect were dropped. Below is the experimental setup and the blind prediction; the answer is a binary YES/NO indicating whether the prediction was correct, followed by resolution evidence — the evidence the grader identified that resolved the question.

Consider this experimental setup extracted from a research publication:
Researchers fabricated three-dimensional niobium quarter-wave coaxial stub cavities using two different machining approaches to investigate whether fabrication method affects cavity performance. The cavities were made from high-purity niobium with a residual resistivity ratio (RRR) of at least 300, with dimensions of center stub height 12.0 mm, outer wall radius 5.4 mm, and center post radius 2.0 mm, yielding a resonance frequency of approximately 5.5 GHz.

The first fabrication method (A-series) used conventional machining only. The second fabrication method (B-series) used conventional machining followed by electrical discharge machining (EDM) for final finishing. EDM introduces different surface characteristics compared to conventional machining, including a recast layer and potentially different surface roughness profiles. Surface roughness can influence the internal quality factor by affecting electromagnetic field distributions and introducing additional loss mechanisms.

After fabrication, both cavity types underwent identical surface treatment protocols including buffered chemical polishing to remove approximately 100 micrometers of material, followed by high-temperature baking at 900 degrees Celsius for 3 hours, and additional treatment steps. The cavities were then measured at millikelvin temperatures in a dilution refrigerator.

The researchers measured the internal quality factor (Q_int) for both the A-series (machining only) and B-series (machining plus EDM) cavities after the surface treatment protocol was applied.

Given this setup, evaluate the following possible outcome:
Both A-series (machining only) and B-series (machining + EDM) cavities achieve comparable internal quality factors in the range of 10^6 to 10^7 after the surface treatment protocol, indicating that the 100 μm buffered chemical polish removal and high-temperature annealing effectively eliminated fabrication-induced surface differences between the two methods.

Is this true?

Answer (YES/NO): NO